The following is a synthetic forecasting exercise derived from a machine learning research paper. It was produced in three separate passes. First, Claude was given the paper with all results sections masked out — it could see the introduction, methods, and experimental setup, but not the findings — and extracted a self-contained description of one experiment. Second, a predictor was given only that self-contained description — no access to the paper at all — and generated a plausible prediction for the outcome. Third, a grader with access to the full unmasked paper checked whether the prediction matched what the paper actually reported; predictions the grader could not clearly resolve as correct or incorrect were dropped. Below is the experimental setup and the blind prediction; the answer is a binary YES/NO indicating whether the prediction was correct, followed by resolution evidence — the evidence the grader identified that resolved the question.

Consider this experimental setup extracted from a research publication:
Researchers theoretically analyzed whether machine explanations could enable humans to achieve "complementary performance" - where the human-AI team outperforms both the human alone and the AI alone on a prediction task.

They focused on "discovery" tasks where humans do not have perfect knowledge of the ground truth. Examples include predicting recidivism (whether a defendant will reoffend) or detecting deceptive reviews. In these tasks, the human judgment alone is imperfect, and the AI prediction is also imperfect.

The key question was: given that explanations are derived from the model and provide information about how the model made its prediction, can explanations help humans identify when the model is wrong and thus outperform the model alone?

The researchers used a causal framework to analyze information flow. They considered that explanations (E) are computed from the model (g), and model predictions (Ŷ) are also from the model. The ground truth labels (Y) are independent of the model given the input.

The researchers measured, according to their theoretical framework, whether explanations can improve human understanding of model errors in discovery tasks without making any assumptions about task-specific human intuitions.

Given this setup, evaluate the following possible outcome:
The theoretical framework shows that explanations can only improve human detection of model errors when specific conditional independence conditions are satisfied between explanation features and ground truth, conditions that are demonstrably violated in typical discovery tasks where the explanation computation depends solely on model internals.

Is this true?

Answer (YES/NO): NO